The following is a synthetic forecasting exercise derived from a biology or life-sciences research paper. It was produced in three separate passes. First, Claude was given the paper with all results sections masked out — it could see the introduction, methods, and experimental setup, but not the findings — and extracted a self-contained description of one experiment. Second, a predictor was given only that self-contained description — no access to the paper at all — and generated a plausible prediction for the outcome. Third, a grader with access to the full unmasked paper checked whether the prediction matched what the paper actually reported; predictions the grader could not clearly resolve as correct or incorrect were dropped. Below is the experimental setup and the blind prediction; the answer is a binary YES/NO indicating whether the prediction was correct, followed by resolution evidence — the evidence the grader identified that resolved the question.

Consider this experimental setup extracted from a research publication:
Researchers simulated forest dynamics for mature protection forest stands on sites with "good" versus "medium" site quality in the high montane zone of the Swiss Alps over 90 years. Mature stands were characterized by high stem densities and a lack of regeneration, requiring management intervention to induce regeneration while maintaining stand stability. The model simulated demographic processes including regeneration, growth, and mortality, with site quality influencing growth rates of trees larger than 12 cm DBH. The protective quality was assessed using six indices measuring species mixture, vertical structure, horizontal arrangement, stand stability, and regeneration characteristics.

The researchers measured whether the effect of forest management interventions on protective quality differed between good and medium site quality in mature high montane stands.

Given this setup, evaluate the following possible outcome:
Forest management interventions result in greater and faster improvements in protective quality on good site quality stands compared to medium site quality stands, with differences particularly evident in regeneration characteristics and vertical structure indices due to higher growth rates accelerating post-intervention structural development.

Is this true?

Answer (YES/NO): NO